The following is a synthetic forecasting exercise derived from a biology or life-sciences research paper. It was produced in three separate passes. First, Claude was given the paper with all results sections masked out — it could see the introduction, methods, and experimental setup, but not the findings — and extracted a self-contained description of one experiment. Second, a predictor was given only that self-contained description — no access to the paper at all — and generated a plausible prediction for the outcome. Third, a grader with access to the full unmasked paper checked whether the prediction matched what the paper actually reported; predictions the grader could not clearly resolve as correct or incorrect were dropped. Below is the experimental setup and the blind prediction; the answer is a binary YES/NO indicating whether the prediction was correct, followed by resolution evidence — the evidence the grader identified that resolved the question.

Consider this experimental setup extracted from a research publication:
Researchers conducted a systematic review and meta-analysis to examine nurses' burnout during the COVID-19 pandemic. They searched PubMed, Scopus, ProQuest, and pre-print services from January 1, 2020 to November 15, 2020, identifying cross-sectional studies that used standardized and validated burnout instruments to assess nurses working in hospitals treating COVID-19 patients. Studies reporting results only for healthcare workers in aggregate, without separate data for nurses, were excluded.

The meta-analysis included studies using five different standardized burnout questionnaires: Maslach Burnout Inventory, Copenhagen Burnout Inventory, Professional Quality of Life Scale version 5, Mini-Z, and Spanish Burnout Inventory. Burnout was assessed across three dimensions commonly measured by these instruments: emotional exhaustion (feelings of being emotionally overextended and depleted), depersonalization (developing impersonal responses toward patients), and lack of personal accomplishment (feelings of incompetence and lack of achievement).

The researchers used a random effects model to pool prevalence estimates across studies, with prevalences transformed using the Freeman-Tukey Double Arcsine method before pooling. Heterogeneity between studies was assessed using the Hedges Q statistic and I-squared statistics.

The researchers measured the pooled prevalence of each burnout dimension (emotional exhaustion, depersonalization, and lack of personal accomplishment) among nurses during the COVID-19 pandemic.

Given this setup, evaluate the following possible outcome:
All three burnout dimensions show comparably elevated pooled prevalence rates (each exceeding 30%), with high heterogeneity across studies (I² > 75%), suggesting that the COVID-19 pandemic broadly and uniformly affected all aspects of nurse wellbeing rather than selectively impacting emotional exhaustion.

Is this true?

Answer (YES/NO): NO